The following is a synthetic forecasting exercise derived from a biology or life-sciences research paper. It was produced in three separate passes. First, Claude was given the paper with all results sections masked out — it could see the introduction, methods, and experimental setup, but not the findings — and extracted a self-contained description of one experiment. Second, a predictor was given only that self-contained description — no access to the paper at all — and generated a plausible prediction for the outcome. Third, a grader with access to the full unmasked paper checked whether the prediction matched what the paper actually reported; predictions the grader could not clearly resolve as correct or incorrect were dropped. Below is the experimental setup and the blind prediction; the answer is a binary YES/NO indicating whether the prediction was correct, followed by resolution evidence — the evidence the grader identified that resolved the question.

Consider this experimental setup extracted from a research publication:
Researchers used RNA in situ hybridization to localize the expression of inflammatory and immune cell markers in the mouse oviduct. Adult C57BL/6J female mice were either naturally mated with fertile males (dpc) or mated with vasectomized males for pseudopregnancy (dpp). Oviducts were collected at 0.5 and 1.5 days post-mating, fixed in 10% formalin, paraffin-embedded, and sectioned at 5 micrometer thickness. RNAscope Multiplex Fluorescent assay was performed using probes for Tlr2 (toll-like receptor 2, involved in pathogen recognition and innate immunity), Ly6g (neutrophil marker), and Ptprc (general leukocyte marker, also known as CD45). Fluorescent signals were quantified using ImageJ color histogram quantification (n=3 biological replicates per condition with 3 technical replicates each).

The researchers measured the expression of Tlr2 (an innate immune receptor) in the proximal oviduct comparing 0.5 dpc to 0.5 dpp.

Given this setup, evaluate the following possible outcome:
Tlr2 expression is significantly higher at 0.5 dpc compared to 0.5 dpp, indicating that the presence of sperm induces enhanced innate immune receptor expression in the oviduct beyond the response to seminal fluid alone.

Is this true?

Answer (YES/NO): YES